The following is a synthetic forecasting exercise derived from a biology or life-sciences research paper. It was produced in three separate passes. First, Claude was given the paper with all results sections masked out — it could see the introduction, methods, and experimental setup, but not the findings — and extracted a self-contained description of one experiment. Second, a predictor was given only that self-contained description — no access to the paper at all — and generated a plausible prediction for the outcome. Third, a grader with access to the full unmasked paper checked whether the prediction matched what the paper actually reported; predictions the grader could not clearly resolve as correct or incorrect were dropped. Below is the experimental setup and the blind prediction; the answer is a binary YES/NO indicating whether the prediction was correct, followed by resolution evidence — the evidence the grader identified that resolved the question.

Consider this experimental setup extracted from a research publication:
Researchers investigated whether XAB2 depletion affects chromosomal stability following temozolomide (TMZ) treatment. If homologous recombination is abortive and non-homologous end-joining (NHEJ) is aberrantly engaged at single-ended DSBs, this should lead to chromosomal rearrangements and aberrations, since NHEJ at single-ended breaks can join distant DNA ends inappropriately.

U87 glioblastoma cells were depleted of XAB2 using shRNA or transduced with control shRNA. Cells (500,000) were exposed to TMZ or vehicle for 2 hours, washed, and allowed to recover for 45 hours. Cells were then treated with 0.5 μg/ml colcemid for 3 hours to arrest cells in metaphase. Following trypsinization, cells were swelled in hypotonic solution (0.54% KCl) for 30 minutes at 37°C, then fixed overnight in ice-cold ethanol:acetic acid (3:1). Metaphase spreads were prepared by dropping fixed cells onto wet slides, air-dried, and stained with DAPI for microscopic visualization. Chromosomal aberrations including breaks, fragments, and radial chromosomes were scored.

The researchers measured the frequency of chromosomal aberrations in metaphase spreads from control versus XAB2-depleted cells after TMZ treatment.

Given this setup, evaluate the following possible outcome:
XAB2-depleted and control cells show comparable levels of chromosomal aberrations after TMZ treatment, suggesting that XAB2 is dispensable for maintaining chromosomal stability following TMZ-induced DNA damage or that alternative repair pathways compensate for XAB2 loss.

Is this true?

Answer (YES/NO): NO